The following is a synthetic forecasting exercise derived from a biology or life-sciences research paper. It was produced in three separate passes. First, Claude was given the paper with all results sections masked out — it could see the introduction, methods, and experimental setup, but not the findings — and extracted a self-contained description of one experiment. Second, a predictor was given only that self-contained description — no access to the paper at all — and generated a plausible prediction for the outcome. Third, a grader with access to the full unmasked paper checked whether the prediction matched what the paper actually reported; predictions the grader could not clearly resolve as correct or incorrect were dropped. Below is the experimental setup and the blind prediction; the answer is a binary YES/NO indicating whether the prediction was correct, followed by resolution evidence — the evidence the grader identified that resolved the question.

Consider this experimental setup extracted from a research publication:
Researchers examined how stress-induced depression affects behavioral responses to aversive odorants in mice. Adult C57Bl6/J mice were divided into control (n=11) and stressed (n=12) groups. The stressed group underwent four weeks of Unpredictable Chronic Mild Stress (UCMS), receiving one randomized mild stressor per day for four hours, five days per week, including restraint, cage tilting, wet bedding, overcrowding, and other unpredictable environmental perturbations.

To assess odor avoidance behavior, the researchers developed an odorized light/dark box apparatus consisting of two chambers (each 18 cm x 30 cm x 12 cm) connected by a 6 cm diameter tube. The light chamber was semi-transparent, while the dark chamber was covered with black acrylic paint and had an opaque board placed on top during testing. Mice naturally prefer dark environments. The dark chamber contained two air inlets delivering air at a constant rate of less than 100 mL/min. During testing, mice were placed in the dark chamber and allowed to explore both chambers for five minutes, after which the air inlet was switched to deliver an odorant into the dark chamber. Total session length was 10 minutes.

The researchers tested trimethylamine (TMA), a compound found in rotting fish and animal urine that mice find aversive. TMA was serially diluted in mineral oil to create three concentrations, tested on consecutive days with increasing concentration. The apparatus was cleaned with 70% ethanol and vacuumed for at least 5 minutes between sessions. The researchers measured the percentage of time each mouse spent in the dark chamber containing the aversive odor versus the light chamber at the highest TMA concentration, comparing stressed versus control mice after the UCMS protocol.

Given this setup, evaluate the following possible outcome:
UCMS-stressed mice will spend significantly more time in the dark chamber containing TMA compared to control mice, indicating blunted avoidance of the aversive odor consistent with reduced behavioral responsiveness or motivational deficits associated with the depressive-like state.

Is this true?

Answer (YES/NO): NO